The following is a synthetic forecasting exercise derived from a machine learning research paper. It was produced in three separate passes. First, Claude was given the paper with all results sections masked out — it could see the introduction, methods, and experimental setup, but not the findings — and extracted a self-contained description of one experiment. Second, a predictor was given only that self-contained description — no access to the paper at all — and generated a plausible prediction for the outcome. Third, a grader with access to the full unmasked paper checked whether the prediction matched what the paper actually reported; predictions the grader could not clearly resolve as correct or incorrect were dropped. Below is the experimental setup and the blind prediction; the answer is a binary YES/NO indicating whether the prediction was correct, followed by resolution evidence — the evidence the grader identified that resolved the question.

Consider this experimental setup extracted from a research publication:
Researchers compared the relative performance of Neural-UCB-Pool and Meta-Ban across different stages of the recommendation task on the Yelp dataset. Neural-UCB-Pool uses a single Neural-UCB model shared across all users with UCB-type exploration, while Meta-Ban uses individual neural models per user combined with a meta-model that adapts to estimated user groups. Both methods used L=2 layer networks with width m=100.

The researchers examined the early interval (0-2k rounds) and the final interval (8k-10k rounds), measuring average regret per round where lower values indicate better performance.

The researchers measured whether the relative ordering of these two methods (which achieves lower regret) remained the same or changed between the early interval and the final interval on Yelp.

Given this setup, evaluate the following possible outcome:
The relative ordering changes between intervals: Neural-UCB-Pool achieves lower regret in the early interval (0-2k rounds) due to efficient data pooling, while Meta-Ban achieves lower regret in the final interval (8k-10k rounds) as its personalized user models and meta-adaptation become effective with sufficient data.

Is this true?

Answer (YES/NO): YES